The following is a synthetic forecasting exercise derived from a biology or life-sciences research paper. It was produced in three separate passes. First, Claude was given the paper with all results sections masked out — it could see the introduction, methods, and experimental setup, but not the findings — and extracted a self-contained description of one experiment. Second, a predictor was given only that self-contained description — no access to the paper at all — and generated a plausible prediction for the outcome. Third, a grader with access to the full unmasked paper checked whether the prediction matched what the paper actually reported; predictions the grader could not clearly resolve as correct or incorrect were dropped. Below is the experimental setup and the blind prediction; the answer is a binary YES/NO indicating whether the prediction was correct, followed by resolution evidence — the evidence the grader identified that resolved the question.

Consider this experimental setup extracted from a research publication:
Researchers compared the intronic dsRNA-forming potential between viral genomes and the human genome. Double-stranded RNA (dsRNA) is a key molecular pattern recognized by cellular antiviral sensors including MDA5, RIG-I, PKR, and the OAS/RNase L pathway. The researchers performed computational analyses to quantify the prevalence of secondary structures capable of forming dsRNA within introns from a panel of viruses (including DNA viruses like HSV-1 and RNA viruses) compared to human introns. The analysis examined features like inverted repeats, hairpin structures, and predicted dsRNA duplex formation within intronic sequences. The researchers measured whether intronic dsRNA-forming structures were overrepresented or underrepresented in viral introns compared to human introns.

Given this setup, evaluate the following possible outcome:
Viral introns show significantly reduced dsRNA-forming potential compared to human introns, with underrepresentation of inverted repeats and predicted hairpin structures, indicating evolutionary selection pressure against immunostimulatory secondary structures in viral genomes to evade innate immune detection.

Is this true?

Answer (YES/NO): YES